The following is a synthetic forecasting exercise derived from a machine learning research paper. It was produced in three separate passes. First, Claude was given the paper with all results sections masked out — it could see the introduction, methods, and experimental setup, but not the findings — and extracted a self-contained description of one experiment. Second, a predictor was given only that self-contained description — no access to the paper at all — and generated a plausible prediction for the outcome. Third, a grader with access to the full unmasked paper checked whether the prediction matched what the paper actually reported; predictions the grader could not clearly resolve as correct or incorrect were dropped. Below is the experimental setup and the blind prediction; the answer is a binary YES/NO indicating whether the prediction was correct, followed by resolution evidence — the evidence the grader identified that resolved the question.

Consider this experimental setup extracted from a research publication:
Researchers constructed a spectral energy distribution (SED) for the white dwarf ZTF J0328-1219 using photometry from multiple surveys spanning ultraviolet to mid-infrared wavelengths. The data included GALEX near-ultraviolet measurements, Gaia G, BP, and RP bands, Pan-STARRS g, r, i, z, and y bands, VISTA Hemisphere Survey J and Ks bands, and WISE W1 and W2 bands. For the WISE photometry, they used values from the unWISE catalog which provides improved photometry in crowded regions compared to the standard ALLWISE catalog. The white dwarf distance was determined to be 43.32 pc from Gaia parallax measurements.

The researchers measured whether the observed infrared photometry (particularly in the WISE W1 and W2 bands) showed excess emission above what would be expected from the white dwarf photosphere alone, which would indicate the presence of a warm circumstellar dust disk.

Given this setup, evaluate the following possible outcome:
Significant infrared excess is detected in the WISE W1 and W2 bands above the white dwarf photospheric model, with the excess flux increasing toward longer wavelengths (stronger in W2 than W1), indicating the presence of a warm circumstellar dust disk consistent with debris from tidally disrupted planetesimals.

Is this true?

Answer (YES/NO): NO